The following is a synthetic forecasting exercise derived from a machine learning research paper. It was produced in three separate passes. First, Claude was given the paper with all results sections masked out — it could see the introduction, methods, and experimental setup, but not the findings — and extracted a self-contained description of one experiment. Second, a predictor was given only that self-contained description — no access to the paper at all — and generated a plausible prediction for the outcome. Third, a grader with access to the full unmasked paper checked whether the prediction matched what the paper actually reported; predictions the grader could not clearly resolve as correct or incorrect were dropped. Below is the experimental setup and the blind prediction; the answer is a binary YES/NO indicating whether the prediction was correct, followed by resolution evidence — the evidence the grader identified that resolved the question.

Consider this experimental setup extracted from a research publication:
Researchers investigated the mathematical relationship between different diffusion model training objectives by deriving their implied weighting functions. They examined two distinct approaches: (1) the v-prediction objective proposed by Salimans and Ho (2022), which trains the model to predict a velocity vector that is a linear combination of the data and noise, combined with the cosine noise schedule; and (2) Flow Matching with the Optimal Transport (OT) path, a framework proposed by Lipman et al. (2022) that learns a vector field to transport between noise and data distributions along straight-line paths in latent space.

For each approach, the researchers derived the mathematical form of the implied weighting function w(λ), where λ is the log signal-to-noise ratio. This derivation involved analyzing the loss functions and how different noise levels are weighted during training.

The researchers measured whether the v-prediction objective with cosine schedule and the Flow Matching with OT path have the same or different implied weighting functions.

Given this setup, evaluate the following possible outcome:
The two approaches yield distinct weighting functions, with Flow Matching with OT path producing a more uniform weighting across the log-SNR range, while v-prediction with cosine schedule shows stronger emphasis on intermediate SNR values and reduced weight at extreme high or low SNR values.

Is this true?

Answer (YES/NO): NO